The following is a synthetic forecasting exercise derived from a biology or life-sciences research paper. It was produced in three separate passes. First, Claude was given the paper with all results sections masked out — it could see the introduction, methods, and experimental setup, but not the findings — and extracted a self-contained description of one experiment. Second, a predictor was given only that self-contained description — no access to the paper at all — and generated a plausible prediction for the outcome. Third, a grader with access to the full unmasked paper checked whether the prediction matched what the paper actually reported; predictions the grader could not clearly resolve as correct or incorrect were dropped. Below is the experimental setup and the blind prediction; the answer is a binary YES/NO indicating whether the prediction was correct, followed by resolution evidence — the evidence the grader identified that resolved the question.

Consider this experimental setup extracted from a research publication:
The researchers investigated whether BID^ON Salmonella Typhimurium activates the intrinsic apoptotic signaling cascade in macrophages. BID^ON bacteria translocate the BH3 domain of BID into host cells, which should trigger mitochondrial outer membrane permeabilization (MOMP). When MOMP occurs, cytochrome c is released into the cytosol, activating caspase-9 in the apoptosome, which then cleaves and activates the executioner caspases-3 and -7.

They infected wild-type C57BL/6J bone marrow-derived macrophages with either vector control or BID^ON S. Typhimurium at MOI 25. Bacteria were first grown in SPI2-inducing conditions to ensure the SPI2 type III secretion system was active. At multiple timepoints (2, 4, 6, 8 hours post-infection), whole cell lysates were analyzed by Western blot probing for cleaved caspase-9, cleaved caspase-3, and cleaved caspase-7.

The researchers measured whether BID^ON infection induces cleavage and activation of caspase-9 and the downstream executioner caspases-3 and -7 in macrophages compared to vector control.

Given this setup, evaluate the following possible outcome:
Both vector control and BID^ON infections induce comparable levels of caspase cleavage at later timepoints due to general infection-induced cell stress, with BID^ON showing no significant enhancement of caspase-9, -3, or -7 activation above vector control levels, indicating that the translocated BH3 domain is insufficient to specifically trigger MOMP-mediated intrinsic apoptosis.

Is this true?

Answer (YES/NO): NO